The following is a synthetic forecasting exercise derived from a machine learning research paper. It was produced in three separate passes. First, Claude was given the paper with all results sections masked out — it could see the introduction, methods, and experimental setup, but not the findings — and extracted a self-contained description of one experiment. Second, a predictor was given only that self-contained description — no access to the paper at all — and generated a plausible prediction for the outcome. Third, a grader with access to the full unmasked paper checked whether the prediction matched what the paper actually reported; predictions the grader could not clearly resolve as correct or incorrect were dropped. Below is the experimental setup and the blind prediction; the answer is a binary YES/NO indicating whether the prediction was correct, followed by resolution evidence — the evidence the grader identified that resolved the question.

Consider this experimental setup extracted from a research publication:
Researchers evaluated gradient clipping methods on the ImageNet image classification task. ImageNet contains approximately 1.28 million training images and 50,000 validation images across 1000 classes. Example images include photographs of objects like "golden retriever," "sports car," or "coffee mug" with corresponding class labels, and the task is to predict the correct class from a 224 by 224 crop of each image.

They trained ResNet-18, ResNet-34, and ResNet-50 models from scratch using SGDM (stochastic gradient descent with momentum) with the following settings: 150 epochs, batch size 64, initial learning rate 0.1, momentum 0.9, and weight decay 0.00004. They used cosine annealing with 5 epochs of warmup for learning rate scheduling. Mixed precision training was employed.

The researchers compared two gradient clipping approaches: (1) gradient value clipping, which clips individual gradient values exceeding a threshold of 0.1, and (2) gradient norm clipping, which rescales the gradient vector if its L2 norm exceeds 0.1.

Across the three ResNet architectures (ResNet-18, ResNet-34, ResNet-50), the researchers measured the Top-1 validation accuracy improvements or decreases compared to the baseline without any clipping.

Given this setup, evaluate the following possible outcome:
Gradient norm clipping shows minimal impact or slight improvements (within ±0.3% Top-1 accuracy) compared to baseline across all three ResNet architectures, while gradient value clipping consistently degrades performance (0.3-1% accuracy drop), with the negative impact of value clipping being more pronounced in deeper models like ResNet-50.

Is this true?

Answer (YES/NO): NO